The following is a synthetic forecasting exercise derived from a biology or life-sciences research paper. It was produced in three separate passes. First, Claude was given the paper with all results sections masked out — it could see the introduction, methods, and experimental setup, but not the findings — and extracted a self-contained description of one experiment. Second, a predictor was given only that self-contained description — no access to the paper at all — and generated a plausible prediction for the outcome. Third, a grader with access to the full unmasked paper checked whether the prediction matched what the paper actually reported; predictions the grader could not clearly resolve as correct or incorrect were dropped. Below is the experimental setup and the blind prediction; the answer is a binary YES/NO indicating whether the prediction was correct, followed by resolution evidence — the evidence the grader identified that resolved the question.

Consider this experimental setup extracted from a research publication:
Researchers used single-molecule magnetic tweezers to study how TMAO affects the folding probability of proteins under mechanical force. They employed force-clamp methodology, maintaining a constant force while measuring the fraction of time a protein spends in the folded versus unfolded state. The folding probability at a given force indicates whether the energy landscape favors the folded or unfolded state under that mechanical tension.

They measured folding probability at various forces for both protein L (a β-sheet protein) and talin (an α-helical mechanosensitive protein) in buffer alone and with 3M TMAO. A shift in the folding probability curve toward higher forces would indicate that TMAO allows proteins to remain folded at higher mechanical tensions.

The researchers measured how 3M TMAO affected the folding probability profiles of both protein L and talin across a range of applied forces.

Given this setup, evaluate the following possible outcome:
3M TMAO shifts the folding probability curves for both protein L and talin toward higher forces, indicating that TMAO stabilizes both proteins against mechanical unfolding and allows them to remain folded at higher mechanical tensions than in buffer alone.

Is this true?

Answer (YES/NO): YES